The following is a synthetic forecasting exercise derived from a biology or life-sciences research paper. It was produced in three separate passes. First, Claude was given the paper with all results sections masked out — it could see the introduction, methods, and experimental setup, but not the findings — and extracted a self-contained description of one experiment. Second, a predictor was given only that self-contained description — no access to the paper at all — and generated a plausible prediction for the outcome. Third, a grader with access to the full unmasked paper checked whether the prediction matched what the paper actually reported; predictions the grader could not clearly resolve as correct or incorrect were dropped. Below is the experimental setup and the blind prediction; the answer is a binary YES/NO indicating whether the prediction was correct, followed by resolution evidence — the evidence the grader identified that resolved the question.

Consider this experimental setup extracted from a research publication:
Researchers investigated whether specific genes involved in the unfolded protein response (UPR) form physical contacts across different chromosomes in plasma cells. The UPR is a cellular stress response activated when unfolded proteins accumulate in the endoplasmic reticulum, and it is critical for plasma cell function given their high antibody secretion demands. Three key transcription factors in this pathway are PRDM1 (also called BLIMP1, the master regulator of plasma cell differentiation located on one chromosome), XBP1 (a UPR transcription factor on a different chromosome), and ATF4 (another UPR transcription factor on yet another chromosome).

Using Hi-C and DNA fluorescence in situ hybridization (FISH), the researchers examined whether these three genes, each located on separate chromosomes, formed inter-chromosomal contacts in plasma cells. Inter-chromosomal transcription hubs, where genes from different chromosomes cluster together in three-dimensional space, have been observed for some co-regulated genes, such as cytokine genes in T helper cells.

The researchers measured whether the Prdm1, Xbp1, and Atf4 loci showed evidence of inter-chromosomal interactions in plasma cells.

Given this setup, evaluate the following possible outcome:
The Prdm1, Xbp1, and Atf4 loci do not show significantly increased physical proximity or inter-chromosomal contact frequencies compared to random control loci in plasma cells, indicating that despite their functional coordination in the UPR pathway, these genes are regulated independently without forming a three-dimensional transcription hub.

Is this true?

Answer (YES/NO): NO